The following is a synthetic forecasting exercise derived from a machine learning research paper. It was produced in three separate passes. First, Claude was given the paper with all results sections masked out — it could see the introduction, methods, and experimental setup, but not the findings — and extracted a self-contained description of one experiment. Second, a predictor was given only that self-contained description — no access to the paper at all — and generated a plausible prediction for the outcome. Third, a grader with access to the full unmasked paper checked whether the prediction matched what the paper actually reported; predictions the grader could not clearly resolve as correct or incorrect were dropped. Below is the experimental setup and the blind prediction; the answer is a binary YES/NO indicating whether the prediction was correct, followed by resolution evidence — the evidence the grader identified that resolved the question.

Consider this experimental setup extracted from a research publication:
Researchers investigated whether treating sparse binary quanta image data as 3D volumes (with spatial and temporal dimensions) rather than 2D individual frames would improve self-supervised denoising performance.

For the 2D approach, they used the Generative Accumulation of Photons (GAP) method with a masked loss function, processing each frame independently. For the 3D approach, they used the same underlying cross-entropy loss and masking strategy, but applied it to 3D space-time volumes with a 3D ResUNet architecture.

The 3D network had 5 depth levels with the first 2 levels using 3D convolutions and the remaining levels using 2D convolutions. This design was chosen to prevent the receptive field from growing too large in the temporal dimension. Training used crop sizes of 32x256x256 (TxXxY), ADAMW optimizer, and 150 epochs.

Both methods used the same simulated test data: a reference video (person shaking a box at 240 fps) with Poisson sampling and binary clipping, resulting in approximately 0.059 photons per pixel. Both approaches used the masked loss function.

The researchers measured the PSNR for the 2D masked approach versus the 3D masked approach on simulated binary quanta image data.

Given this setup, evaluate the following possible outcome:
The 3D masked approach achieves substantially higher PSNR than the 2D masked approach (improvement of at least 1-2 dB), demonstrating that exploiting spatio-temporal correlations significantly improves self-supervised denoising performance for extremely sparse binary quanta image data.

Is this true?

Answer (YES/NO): YES